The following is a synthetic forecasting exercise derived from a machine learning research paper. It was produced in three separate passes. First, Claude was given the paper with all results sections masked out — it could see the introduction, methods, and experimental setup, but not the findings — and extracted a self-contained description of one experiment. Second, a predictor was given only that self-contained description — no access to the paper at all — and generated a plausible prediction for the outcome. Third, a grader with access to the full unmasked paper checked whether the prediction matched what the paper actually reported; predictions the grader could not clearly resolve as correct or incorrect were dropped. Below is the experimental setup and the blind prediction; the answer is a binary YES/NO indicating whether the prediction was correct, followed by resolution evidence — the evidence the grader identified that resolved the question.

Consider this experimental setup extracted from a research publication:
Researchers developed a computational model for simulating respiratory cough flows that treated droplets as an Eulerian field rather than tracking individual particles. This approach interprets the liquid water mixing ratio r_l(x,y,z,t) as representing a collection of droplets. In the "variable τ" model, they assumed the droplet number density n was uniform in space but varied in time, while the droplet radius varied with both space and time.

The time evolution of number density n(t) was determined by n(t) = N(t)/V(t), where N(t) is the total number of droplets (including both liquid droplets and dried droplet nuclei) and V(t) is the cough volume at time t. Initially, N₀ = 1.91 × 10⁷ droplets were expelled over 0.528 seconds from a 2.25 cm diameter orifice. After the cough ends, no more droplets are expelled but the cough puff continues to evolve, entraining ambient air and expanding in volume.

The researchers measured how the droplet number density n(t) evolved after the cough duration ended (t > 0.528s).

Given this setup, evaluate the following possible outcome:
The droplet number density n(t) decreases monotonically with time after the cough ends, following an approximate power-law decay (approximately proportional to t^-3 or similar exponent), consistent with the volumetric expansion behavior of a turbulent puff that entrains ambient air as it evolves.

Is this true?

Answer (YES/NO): NO